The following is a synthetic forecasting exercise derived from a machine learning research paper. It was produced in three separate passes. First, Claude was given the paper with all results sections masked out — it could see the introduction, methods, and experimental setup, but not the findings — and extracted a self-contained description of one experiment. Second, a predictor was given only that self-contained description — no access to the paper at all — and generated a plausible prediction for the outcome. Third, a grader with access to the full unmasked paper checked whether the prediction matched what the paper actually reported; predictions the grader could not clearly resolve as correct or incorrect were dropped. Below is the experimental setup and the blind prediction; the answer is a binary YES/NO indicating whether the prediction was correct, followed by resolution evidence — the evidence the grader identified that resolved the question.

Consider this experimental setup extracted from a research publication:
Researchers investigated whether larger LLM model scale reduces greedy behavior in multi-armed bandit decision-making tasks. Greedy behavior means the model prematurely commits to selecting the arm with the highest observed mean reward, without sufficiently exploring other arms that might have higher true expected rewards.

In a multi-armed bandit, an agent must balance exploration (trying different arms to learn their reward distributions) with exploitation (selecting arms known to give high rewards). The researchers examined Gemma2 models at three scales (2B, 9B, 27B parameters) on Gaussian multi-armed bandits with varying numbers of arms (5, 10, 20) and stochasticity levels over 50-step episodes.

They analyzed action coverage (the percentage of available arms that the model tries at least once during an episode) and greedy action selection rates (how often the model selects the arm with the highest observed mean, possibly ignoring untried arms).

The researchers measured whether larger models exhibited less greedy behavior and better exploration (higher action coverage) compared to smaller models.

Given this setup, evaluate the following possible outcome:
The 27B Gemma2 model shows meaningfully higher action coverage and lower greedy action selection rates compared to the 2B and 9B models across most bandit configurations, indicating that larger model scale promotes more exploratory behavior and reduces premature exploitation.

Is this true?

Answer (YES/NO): NO